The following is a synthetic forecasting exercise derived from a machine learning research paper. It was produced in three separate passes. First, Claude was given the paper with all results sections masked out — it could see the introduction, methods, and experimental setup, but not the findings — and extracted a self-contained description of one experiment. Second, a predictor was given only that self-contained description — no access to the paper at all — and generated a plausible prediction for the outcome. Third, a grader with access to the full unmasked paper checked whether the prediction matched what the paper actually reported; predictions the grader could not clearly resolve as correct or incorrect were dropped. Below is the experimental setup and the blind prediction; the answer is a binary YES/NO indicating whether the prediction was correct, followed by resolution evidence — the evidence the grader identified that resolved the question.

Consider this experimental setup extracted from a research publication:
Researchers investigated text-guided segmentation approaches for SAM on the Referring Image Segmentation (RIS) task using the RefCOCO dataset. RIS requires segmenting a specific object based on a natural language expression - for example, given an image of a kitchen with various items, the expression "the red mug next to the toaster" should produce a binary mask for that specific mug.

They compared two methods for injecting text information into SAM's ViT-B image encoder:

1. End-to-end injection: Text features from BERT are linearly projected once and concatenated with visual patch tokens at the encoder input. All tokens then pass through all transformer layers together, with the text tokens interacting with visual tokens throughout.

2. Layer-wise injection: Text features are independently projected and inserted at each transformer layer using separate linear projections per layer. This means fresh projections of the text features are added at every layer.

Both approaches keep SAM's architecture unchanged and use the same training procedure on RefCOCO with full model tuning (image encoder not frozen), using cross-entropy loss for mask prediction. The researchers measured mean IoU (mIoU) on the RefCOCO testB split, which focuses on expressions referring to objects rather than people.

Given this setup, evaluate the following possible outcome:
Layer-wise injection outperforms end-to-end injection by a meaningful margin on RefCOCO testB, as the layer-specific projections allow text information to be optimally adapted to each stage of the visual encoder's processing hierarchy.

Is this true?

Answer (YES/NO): YES